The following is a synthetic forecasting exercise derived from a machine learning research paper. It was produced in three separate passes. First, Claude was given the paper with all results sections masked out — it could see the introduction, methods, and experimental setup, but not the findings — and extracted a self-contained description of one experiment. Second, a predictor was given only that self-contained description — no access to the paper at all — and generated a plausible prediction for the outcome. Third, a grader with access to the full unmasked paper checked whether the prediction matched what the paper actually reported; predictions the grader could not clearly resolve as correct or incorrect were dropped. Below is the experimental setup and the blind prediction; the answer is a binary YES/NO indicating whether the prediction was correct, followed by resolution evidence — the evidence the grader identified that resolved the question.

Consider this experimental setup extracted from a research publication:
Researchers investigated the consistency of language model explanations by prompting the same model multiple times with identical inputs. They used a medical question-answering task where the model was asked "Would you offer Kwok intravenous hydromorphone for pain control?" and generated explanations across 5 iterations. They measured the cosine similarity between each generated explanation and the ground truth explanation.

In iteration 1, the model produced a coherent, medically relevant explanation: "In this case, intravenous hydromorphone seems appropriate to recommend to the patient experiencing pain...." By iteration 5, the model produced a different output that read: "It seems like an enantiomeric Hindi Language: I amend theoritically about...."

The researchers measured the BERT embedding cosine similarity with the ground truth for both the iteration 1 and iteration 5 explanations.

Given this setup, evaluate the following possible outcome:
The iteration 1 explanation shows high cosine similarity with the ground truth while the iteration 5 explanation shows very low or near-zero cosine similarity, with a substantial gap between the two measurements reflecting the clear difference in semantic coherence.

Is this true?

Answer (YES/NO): NO